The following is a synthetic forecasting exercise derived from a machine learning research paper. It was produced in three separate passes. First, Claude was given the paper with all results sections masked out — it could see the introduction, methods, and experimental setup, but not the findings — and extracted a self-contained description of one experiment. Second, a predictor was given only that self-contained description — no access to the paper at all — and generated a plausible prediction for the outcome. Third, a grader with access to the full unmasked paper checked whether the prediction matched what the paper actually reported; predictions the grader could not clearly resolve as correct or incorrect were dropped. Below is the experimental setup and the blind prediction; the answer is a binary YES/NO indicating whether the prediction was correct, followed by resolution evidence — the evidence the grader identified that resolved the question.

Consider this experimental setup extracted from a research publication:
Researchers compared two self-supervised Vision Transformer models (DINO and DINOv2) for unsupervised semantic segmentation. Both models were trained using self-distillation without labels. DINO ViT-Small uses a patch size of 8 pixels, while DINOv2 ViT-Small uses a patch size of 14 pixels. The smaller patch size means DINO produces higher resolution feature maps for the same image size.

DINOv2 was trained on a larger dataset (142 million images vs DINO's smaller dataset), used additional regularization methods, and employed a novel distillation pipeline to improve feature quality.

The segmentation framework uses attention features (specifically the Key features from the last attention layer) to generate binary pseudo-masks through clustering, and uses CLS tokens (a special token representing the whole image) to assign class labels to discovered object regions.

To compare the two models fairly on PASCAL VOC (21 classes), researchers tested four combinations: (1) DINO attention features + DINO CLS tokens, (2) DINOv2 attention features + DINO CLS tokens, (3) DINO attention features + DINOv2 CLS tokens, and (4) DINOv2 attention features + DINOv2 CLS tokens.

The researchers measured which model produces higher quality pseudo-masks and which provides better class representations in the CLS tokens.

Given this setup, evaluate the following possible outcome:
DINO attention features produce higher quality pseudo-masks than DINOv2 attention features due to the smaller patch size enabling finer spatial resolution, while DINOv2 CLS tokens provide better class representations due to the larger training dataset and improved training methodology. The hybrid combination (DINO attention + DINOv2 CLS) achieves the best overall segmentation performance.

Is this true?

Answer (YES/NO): YES